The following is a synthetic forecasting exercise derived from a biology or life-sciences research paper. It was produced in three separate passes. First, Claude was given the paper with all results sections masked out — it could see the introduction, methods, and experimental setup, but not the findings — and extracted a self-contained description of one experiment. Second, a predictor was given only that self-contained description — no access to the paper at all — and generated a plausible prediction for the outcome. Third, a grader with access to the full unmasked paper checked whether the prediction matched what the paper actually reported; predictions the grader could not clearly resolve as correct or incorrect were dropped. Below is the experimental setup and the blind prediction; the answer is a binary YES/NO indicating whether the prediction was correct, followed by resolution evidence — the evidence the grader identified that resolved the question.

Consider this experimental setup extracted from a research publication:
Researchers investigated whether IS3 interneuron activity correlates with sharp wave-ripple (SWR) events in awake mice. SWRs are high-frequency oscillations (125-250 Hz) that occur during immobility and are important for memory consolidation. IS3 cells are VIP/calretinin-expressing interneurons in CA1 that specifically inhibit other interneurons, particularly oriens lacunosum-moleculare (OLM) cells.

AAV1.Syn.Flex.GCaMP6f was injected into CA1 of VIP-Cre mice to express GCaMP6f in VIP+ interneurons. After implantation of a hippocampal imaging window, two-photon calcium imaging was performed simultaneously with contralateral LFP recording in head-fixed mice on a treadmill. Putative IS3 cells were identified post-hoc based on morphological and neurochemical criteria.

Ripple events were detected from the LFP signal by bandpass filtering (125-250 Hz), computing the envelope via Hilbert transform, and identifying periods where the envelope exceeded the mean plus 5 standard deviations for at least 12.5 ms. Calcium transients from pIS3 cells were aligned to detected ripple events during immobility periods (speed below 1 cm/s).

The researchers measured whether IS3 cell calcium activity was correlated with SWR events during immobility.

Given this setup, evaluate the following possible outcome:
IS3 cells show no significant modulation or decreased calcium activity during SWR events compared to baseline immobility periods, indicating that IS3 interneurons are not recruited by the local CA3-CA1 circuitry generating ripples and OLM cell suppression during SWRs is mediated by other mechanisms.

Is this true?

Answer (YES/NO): YES